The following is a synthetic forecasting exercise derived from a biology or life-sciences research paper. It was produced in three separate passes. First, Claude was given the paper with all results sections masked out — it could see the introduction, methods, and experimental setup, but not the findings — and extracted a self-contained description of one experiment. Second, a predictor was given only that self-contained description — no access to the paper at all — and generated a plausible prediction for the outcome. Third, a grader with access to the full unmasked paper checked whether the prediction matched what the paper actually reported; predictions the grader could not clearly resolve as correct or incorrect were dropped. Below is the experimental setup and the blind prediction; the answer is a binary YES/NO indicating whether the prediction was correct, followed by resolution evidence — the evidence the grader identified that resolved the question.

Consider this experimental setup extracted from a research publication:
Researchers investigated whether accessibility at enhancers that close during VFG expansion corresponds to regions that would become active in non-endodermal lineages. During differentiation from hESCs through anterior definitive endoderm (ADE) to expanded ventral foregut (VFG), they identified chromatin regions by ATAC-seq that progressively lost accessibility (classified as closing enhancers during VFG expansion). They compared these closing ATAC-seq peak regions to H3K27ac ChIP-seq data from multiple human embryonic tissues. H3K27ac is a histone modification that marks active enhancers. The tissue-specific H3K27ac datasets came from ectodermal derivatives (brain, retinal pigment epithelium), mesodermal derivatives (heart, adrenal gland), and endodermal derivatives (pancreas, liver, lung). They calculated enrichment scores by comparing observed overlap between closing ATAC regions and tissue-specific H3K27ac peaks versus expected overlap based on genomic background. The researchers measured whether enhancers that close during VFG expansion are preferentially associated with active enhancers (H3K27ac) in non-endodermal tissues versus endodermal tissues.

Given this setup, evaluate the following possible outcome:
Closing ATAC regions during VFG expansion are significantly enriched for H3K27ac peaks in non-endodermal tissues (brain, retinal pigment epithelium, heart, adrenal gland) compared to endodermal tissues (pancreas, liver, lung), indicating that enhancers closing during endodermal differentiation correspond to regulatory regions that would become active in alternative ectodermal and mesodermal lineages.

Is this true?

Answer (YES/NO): YES